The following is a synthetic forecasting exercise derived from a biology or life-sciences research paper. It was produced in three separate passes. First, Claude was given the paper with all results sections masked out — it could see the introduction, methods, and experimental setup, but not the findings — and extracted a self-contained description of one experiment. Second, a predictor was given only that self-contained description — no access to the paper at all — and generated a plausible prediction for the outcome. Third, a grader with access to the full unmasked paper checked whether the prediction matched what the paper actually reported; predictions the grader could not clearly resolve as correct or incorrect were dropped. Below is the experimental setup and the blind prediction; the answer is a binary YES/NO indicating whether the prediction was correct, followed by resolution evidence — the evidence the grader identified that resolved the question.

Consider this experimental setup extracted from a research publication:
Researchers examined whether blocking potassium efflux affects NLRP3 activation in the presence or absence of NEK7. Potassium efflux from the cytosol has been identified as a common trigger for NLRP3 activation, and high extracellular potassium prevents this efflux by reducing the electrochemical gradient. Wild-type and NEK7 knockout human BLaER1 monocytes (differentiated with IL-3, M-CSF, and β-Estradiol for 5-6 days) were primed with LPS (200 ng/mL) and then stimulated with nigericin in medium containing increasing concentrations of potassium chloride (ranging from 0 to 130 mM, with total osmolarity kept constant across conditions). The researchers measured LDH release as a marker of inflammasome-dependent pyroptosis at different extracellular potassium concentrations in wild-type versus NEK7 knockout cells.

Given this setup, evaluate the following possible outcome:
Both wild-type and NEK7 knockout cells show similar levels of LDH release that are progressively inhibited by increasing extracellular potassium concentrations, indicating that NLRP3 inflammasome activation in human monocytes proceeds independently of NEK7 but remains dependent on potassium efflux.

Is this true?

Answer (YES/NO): YES